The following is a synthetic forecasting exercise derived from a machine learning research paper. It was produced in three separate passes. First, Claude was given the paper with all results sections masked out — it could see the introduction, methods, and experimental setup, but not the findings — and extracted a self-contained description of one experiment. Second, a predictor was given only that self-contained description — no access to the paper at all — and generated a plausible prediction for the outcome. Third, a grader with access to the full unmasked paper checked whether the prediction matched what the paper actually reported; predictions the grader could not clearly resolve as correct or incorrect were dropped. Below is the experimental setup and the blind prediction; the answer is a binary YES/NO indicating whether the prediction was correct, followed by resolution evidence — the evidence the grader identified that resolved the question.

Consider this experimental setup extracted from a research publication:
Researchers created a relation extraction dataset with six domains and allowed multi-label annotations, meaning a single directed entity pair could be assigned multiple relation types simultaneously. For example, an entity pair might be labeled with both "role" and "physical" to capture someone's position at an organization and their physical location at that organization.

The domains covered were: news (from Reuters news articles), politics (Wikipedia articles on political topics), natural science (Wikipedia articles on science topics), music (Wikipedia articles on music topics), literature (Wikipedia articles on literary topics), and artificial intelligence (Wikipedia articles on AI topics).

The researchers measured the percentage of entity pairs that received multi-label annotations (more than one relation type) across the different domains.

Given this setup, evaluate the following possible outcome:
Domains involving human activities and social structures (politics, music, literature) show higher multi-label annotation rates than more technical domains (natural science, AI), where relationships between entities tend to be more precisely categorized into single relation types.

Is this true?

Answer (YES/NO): NO